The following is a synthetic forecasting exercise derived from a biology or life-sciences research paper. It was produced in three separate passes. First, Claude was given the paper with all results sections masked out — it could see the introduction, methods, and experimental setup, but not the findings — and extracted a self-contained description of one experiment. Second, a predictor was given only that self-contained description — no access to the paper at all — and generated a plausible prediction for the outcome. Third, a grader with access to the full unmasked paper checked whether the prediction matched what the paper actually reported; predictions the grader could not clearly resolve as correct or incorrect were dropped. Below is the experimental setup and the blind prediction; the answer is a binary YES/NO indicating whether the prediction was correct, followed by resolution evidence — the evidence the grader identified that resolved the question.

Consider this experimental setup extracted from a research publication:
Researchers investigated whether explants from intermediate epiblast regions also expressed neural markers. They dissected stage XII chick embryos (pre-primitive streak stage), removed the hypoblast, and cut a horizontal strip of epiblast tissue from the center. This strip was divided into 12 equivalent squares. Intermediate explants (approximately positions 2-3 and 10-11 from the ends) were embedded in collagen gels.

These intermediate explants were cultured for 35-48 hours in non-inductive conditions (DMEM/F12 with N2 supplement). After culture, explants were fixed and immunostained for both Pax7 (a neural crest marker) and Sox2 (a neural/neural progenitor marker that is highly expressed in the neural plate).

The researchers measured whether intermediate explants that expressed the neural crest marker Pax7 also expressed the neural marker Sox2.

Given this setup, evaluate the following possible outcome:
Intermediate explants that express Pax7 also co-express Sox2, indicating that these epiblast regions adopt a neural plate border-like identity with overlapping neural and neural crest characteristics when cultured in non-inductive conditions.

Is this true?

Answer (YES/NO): NO